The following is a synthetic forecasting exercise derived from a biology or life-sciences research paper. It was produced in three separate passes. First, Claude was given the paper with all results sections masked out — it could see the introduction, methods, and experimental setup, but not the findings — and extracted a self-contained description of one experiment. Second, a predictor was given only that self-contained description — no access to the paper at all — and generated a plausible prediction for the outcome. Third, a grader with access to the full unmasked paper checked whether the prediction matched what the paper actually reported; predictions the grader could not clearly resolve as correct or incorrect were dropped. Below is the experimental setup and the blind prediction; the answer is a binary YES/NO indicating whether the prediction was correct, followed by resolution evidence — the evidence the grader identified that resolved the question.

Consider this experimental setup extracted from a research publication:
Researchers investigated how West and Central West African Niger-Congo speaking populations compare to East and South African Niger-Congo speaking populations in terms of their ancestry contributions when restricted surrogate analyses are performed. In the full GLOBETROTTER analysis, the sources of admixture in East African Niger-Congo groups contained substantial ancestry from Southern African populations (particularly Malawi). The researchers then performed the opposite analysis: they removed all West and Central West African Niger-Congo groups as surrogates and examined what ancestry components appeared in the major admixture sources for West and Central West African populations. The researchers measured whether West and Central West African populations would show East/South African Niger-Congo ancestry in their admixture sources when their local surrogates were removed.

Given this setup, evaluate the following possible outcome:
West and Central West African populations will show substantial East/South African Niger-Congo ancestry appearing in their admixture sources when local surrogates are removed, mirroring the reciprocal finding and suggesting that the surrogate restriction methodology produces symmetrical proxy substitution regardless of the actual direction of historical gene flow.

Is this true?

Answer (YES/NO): NO